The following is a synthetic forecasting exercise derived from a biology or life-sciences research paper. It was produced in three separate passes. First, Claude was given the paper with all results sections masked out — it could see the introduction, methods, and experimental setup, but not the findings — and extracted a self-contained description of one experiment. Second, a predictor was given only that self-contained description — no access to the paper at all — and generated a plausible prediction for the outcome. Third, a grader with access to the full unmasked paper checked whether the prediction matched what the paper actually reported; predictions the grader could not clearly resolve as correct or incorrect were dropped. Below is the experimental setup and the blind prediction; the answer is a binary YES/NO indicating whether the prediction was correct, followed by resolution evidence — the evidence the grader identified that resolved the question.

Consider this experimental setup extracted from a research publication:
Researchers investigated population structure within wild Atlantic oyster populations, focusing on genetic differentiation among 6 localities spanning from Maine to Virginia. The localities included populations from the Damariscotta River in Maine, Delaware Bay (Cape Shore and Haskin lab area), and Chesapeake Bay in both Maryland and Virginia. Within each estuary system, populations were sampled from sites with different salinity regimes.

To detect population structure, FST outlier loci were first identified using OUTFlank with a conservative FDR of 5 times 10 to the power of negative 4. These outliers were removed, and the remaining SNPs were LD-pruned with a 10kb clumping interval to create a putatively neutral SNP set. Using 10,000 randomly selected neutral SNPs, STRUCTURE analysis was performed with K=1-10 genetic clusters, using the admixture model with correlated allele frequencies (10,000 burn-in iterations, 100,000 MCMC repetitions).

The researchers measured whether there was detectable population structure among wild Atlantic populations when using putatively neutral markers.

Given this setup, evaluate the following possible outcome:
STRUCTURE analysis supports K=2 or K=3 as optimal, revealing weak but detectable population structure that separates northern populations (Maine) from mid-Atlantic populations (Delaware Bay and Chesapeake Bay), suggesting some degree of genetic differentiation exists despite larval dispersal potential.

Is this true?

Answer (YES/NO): NO